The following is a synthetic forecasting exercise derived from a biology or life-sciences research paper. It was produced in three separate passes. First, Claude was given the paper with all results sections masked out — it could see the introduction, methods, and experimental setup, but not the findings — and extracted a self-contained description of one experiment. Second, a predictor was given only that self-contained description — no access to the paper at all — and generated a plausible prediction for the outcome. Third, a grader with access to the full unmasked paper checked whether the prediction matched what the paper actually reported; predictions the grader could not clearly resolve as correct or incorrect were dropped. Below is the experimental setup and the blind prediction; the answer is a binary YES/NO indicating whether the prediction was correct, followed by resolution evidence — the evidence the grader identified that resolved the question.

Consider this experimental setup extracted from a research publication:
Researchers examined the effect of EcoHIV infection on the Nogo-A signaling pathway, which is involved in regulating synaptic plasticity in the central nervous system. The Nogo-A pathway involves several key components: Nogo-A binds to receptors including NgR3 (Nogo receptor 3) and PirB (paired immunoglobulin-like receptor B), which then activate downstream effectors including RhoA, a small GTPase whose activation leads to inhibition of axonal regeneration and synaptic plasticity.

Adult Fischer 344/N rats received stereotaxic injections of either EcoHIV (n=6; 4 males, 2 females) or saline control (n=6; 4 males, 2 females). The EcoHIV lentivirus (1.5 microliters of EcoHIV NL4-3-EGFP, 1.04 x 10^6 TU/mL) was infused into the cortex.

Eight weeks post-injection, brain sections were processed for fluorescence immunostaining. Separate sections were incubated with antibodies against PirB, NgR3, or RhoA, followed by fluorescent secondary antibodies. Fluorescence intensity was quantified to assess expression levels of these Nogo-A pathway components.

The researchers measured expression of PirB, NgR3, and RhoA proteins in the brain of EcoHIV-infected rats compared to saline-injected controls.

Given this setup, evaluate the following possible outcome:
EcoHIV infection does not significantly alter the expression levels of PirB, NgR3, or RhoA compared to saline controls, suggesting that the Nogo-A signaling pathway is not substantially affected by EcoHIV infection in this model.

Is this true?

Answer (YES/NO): NO